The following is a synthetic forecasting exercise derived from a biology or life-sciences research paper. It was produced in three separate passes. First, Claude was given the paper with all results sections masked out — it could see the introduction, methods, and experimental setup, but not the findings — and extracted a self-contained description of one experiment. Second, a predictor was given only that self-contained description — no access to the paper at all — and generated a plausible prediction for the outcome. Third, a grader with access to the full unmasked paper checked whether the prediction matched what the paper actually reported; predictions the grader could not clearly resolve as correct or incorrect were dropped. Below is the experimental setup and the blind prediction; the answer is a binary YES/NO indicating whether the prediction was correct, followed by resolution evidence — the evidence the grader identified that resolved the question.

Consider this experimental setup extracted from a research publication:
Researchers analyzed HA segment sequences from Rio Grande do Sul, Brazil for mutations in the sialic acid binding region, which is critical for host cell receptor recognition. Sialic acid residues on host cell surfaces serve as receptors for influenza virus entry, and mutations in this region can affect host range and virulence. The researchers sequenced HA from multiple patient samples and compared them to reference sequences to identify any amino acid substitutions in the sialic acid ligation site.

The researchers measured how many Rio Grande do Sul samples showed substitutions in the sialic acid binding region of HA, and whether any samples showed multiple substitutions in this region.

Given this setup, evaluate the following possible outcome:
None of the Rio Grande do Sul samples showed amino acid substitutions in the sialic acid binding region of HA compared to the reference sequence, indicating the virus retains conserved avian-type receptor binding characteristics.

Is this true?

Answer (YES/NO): NO